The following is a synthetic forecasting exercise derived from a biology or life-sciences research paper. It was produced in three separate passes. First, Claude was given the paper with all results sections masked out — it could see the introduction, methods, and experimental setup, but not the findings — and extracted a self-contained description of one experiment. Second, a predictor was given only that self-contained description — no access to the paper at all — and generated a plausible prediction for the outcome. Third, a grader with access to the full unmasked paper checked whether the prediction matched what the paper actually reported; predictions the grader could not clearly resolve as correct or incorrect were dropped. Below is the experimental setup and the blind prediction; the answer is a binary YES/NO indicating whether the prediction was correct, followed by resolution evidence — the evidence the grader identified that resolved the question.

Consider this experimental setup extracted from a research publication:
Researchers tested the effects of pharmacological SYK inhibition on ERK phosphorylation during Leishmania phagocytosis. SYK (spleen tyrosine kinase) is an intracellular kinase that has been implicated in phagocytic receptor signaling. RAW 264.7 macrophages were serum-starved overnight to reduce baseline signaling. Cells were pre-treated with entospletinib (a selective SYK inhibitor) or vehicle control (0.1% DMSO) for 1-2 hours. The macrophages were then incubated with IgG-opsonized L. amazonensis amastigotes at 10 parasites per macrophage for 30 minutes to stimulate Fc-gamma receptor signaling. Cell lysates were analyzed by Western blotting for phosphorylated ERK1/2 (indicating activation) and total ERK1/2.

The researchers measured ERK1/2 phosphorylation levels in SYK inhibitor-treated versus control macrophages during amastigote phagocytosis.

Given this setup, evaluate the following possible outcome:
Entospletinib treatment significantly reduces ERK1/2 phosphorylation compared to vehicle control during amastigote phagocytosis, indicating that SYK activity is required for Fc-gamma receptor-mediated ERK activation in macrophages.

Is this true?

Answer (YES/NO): YES